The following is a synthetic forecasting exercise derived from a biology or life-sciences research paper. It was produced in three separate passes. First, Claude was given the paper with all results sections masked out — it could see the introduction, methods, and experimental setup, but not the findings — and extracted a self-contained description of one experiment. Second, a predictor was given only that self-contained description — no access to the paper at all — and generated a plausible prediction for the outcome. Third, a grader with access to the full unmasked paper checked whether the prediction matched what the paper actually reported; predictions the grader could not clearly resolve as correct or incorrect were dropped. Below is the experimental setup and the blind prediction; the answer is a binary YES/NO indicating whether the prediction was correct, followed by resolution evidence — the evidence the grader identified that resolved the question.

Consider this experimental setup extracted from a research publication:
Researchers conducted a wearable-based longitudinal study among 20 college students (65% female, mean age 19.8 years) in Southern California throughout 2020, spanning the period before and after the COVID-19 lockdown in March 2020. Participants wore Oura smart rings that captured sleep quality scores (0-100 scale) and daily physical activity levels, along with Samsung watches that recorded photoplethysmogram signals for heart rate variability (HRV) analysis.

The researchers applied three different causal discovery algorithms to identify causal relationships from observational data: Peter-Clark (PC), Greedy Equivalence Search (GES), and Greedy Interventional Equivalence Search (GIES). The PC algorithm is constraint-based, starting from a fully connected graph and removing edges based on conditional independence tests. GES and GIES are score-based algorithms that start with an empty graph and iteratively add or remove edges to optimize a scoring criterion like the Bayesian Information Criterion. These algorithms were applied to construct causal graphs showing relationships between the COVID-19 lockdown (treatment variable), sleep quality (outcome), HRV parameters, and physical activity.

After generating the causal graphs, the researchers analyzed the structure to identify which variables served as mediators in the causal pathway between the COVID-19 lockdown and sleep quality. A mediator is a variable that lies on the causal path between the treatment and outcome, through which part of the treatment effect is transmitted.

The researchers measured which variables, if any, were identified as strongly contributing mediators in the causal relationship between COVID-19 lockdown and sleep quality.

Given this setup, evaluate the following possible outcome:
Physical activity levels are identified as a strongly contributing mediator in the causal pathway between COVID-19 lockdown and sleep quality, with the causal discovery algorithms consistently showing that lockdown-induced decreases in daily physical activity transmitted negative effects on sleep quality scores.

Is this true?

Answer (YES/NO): NO